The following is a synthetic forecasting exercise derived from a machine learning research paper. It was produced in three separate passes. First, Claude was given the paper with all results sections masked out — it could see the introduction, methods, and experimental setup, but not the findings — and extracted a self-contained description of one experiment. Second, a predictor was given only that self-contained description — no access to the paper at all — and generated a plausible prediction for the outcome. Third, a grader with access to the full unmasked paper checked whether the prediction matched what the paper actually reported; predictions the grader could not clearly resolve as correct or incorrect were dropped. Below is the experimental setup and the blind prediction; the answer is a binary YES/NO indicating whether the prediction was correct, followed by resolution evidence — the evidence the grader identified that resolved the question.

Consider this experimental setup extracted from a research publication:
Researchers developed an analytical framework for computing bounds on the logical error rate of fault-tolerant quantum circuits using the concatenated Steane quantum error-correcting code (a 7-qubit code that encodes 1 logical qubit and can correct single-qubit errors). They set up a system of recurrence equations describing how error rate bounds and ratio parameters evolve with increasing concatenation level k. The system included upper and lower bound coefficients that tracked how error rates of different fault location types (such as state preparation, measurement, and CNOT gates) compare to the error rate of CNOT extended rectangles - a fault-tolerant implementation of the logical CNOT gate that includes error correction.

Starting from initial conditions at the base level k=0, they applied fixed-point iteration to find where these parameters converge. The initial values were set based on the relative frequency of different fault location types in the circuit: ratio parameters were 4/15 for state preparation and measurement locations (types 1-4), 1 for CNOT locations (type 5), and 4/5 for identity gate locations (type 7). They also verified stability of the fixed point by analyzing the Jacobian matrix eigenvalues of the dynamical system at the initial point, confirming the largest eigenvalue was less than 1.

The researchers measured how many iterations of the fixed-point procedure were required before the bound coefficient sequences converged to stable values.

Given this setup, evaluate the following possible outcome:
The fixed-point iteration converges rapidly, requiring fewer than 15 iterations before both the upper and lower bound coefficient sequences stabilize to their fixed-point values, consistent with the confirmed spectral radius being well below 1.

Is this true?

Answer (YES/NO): YES